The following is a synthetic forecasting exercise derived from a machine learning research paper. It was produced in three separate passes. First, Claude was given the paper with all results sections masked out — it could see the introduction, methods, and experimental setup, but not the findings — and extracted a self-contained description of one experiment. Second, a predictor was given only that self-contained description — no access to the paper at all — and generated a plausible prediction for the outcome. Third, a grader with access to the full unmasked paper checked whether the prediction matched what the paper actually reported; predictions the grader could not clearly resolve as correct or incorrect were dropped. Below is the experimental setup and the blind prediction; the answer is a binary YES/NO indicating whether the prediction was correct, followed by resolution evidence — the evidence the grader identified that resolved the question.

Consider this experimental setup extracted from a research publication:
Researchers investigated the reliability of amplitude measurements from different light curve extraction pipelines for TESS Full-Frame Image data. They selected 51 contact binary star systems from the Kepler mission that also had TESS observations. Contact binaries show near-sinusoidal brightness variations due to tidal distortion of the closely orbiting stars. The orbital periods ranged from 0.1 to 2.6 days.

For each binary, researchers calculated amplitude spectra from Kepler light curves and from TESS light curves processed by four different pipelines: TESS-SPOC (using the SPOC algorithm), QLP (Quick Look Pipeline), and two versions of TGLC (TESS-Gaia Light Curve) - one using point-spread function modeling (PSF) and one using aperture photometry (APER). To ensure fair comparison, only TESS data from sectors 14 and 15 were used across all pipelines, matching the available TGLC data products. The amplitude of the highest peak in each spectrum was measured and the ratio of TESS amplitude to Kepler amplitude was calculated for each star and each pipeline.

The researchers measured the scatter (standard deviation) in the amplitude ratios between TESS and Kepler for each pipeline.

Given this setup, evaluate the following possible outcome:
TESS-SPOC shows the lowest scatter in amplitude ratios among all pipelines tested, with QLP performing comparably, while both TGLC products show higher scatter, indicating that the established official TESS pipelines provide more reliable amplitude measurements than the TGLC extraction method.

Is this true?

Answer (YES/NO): YES